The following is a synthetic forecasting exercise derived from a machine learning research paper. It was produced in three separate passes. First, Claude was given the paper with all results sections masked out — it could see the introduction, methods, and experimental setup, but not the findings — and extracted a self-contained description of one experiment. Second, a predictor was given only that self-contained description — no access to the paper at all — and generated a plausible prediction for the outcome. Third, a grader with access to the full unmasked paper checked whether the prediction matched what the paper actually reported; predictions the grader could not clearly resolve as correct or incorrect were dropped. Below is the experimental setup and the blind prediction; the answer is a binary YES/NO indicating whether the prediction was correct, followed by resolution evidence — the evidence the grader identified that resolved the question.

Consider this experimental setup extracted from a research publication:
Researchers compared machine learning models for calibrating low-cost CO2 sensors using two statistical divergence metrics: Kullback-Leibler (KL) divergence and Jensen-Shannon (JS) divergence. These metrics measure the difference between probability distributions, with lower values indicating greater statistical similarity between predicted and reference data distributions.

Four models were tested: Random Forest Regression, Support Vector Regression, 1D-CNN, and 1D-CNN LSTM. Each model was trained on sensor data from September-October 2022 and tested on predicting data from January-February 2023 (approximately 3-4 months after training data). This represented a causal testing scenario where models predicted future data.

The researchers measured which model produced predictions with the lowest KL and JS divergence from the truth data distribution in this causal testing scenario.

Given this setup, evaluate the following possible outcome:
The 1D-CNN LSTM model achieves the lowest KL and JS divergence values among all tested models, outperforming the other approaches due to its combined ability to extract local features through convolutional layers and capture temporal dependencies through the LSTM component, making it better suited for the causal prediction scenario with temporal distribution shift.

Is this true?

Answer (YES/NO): NO